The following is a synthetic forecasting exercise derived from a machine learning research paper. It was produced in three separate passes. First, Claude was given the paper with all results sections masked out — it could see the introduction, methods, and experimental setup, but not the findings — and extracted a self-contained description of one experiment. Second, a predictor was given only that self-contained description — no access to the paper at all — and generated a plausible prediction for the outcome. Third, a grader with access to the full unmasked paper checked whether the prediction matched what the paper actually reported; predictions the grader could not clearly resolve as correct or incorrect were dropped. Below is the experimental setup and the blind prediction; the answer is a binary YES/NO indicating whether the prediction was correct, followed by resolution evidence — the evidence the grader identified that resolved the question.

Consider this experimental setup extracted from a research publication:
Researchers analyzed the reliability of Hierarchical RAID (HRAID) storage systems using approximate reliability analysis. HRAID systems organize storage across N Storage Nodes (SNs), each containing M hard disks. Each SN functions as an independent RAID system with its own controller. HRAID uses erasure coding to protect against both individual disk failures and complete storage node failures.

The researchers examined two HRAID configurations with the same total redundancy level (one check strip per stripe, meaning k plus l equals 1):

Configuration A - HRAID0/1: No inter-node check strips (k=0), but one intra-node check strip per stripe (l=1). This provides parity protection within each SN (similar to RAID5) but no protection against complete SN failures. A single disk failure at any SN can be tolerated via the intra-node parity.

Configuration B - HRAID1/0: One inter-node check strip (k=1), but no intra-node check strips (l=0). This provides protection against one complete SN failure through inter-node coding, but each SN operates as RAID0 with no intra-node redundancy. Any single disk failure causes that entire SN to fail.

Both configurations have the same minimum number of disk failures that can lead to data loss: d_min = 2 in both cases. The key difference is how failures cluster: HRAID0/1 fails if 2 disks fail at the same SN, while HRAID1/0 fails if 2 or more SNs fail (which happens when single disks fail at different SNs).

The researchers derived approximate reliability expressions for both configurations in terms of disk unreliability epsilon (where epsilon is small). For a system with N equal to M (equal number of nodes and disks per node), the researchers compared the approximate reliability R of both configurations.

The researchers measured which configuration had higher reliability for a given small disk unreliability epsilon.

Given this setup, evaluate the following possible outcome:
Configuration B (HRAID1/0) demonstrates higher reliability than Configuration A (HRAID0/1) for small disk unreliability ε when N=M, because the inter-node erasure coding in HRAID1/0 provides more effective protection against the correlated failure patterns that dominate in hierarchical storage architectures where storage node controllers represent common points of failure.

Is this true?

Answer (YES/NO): NO